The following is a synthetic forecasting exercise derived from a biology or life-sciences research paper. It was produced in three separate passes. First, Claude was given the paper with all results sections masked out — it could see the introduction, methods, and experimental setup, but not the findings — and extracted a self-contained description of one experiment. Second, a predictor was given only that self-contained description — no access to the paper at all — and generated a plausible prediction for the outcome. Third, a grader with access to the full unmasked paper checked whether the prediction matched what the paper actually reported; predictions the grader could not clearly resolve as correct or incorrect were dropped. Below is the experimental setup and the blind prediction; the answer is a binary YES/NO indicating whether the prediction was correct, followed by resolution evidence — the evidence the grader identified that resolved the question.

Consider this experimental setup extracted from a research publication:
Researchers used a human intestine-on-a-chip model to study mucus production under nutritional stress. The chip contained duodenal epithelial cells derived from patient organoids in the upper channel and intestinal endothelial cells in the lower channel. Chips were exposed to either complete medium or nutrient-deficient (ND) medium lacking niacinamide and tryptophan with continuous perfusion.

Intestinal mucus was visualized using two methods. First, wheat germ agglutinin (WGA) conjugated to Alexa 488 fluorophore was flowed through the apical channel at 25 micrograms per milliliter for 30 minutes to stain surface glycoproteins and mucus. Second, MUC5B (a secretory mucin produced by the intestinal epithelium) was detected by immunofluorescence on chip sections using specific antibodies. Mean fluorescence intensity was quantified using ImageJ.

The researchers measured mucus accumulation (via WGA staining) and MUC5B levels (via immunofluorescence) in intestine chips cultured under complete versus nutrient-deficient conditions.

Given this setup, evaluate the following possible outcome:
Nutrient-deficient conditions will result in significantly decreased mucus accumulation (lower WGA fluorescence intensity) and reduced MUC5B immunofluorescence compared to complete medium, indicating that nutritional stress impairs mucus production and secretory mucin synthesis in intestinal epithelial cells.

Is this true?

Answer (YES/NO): YES